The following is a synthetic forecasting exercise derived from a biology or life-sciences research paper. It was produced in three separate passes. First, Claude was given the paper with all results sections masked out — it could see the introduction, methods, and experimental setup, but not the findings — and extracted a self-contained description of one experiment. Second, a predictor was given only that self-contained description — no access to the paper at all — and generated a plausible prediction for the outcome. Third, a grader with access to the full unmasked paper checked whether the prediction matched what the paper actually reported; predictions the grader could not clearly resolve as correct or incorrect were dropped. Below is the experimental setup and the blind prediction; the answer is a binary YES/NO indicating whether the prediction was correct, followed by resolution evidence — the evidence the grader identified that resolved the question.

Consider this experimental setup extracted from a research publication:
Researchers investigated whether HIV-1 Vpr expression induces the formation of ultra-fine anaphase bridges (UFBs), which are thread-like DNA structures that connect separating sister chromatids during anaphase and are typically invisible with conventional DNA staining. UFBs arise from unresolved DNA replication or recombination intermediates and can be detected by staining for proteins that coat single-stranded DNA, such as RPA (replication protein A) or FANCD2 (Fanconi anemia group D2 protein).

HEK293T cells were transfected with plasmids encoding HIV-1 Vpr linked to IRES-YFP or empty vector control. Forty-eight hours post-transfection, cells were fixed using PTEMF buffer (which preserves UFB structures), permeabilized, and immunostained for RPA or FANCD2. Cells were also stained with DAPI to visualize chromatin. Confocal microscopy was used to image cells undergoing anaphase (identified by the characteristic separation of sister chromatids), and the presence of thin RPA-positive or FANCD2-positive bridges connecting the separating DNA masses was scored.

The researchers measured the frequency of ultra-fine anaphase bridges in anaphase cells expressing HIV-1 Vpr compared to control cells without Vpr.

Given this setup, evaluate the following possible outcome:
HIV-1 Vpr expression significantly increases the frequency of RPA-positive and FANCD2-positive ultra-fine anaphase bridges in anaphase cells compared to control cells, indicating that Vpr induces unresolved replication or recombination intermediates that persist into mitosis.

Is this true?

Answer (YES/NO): NO